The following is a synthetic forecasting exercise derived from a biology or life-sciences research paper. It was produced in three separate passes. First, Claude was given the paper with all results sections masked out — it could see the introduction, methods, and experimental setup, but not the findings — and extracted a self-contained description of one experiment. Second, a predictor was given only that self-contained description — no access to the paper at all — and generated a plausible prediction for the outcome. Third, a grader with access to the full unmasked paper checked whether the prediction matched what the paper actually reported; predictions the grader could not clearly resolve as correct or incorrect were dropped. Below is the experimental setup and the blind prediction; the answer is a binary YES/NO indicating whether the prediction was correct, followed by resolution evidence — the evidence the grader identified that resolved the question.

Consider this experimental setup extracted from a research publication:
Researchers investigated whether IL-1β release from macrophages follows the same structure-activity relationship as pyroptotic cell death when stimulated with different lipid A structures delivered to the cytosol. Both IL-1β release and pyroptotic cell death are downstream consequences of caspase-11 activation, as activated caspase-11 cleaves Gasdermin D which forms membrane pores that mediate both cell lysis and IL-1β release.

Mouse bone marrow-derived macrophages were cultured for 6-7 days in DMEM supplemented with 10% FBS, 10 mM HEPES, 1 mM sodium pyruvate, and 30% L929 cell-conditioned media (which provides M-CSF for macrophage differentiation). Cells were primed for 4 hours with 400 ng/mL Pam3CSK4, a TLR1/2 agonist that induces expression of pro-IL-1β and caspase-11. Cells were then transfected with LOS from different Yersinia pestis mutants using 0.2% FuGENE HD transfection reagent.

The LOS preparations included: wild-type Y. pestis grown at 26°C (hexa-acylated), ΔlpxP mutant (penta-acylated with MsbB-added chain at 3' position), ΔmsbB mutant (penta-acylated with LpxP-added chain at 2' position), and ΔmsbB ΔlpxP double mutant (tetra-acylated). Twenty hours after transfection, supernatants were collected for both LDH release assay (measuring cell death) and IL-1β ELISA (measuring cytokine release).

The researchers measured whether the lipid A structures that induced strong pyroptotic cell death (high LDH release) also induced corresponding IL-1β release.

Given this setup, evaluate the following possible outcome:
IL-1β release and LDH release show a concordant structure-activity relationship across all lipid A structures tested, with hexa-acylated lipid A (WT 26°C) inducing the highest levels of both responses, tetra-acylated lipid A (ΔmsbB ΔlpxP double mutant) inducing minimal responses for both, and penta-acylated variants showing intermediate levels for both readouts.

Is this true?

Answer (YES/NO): NO